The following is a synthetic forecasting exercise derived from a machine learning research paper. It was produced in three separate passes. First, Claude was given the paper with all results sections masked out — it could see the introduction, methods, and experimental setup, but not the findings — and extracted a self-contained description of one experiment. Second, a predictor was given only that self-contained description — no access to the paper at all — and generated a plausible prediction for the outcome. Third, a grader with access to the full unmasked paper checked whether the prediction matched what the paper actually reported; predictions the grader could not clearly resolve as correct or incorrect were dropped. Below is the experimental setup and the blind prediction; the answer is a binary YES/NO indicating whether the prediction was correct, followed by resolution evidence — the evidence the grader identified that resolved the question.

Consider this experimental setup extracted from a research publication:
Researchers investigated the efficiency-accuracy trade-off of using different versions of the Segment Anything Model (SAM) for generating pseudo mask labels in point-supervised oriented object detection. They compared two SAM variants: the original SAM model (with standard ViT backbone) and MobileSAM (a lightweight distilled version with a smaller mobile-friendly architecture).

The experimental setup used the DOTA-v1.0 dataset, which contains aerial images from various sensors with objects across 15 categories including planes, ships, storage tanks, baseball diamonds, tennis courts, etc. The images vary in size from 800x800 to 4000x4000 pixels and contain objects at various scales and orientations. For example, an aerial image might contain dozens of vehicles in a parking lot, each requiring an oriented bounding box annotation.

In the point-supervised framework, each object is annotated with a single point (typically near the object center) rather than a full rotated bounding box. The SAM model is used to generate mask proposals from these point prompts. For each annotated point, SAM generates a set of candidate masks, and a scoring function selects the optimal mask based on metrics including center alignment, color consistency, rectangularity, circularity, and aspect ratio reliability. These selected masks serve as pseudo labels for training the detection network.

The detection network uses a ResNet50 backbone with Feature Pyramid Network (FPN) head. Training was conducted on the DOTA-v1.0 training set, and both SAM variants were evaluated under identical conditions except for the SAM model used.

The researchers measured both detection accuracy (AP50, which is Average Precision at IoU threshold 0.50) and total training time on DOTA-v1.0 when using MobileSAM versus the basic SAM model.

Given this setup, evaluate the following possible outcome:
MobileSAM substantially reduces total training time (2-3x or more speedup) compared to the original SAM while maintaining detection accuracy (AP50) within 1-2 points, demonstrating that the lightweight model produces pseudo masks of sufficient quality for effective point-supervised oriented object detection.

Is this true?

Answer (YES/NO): NO